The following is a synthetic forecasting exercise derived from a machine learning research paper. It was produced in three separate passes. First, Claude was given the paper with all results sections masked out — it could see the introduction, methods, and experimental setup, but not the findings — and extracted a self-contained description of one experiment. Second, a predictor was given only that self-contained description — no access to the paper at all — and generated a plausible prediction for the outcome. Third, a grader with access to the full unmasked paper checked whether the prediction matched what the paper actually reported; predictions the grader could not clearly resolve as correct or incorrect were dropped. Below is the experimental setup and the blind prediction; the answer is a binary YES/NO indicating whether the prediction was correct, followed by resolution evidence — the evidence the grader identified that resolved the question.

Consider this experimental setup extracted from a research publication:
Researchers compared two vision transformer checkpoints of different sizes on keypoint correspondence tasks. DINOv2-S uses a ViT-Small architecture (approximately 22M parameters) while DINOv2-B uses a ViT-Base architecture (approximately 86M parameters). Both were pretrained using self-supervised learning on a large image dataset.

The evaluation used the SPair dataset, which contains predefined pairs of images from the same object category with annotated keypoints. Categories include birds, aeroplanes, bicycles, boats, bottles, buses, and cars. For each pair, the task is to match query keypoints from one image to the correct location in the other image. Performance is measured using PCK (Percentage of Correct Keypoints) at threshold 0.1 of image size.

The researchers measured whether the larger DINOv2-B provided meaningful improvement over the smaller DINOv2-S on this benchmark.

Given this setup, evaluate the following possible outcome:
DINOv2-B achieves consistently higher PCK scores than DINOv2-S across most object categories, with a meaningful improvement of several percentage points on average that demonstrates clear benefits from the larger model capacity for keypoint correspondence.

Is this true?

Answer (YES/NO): NO